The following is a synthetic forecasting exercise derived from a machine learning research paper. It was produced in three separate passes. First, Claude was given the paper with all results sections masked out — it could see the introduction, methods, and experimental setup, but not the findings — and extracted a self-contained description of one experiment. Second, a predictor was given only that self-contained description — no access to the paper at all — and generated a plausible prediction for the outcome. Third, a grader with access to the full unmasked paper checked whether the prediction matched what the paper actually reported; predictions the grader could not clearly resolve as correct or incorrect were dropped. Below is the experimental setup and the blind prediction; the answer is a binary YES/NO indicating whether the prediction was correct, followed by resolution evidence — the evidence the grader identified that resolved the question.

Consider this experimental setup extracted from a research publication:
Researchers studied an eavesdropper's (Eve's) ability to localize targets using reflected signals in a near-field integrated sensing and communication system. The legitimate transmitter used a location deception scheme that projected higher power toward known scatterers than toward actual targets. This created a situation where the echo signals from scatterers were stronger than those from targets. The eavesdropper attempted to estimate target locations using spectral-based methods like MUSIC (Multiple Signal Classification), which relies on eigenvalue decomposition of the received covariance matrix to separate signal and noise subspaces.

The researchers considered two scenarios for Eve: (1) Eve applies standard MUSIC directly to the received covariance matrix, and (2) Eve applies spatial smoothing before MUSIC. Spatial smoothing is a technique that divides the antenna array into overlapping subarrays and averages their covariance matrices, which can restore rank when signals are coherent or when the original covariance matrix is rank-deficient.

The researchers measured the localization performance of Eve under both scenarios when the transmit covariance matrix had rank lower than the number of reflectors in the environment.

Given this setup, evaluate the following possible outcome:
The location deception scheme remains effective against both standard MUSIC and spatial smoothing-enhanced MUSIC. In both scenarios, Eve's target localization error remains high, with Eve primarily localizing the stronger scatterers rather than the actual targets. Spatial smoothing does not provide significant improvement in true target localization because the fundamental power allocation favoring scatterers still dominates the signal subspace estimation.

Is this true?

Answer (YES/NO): NO